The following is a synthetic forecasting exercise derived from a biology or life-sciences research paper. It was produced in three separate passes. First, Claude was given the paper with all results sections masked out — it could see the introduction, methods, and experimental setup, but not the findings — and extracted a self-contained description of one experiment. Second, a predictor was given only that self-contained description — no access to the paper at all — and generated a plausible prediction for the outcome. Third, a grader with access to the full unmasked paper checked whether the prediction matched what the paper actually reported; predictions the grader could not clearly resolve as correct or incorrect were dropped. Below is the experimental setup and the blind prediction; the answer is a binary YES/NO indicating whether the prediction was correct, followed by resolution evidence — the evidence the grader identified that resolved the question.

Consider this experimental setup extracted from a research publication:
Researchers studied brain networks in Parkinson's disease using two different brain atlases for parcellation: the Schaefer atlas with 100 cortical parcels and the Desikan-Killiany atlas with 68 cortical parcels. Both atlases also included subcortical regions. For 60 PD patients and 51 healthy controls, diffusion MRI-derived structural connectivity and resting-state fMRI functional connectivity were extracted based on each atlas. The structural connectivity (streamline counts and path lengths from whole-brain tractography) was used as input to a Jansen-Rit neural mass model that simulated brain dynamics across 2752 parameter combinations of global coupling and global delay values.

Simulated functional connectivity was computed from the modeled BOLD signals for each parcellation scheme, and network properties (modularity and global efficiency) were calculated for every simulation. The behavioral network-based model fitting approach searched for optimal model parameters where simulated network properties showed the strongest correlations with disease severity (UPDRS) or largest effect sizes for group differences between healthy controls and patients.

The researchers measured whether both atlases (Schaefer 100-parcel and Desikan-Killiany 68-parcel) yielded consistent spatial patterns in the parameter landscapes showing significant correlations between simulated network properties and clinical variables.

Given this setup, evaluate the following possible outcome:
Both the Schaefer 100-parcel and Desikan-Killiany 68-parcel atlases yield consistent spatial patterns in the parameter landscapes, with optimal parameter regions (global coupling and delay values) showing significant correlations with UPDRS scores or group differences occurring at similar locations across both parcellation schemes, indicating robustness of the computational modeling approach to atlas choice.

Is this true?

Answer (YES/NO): YES